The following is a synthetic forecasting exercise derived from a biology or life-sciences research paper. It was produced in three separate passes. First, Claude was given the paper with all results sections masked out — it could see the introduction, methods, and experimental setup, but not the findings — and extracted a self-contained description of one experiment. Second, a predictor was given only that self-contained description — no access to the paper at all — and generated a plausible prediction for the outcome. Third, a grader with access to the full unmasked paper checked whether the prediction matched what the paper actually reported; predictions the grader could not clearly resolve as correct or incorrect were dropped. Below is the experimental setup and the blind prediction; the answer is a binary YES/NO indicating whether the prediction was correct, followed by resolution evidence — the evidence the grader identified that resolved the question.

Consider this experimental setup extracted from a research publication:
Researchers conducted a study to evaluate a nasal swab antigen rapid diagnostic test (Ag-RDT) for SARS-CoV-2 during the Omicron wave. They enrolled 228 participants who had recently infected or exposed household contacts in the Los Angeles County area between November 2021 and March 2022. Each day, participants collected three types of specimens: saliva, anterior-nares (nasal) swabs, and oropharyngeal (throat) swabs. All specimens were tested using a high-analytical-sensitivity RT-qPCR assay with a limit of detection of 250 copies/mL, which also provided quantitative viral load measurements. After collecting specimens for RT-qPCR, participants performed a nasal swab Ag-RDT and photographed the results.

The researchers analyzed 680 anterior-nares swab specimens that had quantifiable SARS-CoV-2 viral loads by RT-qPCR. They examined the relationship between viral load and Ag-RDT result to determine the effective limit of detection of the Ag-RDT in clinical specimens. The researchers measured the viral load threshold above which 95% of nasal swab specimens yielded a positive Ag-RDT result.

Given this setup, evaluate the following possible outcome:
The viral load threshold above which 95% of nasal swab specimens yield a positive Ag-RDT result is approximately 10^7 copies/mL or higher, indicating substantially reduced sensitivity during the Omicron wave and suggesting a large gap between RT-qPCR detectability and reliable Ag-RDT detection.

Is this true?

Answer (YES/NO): YES